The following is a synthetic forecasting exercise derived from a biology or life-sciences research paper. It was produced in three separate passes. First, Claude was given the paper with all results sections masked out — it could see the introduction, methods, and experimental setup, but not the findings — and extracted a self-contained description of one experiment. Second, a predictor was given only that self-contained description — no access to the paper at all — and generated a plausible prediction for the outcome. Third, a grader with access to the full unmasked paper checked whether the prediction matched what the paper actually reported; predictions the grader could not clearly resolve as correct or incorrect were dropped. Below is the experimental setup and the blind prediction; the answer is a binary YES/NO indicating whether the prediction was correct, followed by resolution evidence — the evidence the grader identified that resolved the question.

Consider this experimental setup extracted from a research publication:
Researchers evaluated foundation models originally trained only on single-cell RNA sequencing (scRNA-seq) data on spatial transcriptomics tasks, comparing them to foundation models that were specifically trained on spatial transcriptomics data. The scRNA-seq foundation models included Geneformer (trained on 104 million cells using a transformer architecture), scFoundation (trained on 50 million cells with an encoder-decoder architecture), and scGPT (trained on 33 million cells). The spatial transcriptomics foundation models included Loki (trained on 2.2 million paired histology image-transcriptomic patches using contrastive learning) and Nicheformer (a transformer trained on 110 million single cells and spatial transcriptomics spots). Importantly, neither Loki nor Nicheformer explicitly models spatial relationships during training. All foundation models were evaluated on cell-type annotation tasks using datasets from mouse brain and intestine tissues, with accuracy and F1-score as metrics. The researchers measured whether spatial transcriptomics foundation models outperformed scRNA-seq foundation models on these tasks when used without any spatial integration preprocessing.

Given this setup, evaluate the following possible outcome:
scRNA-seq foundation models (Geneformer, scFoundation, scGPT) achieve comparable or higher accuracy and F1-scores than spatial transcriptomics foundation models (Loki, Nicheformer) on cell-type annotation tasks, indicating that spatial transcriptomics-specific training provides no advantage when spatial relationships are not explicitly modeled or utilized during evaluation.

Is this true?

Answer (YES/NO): YES